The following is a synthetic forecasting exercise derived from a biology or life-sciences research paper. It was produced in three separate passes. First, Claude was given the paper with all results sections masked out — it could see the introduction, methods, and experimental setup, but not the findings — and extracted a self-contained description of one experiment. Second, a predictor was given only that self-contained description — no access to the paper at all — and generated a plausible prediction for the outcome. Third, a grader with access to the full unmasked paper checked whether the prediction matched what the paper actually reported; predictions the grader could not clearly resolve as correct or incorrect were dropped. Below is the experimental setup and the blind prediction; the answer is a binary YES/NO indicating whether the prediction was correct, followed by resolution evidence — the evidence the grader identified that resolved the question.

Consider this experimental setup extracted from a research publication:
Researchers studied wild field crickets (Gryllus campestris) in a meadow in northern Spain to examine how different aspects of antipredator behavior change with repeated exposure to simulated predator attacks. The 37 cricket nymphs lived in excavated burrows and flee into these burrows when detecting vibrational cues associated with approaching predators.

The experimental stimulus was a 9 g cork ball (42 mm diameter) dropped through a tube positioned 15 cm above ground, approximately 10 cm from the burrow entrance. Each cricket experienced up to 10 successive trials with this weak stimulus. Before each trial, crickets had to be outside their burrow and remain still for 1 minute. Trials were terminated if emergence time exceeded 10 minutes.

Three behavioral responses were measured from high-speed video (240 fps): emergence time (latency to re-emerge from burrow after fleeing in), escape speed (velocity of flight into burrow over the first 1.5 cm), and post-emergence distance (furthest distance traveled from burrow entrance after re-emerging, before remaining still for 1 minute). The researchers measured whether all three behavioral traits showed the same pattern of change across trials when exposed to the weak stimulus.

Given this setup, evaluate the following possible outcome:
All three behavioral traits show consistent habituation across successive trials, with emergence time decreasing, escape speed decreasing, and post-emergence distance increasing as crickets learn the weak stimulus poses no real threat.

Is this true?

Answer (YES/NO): NO